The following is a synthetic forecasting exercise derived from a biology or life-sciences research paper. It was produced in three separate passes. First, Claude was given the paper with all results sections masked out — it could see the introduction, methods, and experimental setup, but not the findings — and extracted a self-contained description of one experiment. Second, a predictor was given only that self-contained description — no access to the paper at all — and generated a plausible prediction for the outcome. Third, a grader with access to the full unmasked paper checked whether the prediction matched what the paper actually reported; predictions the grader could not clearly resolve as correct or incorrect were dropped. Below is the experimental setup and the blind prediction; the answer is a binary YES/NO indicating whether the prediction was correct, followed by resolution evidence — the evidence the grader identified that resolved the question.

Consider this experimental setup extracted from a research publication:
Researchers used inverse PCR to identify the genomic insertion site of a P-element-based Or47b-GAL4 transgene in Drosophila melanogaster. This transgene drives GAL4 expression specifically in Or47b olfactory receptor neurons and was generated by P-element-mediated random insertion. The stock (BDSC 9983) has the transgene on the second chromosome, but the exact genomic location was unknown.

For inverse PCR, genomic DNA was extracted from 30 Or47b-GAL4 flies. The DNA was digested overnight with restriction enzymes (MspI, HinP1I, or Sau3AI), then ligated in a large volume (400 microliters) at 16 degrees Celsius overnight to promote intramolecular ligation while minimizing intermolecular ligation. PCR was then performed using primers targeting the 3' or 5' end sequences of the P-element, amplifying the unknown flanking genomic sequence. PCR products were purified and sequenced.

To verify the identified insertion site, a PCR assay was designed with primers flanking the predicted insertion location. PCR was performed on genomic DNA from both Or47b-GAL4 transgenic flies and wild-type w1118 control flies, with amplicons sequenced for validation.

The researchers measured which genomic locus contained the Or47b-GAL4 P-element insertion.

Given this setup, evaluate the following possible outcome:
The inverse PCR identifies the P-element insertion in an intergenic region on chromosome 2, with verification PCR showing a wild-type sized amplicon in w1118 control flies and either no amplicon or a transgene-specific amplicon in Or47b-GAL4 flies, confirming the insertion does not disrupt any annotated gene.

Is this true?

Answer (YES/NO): NO